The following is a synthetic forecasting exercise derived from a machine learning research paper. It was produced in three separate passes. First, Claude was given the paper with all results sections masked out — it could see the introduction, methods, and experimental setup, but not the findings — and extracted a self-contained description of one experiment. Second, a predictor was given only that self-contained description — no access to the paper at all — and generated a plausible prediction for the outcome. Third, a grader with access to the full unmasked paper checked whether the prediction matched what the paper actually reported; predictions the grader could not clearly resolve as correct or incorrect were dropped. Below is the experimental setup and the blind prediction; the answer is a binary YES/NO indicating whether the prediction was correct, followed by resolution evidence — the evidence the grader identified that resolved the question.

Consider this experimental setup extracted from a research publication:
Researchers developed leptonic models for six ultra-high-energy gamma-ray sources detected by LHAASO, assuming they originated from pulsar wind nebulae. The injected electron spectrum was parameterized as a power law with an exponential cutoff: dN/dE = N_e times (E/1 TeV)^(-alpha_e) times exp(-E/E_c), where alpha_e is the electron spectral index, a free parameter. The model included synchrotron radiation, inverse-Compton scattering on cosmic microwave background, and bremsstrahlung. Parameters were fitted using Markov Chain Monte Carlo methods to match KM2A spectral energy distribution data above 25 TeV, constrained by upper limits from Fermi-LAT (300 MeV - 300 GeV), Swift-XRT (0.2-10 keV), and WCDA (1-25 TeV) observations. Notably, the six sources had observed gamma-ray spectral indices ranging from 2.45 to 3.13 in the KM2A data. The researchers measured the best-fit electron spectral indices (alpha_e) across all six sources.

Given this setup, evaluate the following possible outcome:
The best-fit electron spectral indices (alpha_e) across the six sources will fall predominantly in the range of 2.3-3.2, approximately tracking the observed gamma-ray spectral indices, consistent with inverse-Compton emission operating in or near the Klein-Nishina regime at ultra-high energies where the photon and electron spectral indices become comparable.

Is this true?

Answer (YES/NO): NO